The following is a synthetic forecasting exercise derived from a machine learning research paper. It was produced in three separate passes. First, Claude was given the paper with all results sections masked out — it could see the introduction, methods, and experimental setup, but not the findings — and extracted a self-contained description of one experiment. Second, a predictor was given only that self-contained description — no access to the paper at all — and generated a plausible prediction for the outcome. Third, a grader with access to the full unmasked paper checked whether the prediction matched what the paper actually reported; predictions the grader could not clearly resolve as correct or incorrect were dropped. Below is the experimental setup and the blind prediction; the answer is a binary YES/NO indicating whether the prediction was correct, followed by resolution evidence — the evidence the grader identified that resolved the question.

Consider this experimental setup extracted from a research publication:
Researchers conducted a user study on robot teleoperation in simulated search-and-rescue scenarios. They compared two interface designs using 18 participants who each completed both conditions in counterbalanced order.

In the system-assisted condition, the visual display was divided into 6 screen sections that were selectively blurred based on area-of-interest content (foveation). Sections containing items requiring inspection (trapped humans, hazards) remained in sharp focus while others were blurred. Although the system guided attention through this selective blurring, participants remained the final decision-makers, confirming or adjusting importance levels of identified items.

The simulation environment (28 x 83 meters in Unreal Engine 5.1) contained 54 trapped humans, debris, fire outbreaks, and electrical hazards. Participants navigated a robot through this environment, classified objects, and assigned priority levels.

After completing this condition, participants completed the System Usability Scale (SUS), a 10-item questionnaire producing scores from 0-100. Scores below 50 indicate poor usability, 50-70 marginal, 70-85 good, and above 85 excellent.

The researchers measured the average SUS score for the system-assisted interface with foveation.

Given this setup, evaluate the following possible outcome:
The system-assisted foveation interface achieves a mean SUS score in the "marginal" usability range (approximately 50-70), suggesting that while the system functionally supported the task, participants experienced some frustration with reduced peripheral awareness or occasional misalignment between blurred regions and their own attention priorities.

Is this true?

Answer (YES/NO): NO